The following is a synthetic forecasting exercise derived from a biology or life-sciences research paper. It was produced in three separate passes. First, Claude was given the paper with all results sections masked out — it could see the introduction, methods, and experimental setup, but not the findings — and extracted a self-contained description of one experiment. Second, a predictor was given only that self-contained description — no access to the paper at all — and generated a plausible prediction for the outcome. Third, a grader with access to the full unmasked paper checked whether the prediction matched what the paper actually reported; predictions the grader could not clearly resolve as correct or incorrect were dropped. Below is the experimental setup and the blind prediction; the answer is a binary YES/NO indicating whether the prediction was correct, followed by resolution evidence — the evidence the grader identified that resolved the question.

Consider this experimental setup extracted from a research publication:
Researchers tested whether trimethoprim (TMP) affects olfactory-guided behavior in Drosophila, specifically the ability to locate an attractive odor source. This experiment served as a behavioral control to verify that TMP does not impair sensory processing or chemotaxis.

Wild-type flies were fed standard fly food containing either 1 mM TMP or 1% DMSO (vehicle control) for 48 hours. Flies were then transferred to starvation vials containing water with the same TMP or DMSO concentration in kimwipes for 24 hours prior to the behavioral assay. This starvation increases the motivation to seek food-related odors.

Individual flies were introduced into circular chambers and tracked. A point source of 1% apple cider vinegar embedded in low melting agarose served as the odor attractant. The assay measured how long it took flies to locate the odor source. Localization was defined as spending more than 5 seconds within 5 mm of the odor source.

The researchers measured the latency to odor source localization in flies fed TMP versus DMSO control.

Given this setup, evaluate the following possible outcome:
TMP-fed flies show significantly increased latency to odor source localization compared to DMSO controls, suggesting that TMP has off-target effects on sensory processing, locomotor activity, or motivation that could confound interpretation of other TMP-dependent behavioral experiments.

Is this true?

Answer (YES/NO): NO